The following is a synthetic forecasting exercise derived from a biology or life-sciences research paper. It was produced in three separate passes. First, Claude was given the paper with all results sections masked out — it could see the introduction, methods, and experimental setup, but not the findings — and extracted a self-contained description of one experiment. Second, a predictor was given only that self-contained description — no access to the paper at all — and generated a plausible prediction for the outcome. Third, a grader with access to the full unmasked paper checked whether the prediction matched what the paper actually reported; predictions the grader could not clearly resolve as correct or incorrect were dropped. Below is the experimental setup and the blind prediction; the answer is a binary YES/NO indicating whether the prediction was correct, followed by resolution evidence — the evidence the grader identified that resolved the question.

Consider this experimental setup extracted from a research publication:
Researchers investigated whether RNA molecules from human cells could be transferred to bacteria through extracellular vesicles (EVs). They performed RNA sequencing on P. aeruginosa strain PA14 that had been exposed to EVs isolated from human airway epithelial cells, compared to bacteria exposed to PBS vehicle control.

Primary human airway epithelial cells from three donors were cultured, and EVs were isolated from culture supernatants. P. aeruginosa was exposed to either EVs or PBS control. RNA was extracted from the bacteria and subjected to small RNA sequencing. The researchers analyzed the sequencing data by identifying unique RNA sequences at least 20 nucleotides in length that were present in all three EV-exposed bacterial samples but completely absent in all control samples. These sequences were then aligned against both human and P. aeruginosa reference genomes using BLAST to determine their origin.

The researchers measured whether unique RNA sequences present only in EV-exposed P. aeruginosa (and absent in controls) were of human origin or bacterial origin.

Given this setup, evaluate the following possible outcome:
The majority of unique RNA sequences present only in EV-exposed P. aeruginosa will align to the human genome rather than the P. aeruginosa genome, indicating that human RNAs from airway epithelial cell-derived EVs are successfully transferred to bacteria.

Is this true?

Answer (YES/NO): NO